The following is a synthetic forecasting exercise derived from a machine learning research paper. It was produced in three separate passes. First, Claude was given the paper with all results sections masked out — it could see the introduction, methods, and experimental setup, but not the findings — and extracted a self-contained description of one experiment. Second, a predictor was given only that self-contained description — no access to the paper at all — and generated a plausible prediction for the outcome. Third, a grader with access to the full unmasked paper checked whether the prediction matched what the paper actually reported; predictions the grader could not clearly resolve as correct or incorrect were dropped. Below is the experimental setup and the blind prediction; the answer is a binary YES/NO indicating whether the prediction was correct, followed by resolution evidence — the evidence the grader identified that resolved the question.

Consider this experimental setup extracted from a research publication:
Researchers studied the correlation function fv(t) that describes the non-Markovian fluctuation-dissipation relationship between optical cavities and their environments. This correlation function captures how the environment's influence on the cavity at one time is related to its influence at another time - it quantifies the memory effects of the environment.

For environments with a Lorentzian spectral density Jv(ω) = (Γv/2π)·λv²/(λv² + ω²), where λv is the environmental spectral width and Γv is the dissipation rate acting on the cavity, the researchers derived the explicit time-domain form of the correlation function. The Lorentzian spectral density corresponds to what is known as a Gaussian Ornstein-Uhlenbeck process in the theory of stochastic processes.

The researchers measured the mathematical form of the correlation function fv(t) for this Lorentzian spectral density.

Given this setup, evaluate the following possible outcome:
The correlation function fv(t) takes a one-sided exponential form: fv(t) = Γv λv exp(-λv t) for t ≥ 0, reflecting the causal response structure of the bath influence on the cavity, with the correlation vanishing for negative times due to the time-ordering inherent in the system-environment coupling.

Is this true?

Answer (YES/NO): NO